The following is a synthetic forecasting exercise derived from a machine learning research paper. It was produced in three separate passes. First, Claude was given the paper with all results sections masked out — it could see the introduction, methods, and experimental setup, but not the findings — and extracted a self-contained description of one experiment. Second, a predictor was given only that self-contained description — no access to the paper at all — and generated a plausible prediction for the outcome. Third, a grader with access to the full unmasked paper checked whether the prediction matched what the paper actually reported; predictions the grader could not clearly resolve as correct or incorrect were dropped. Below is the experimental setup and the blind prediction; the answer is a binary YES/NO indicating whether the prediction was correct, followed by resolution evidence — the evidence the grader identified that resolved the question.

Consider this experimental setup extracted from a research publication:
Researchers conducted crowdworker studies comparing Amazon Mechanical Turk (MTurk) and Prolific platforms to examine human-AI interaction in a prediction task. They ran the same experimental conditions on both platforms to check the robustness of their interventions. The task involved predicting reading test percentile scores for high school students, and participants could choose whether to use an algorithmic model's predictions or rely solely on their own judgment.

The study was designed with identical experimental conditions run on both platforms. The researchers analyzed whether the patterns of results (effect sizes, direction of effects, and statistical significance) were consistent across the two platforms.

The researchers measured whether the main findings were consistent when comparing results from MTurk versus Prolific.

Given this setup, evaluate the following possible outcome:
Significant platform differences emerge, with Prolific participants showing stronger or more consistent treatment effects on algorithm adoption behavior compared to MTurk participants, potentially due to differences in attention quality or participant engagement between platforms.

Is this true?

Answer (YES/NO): NO